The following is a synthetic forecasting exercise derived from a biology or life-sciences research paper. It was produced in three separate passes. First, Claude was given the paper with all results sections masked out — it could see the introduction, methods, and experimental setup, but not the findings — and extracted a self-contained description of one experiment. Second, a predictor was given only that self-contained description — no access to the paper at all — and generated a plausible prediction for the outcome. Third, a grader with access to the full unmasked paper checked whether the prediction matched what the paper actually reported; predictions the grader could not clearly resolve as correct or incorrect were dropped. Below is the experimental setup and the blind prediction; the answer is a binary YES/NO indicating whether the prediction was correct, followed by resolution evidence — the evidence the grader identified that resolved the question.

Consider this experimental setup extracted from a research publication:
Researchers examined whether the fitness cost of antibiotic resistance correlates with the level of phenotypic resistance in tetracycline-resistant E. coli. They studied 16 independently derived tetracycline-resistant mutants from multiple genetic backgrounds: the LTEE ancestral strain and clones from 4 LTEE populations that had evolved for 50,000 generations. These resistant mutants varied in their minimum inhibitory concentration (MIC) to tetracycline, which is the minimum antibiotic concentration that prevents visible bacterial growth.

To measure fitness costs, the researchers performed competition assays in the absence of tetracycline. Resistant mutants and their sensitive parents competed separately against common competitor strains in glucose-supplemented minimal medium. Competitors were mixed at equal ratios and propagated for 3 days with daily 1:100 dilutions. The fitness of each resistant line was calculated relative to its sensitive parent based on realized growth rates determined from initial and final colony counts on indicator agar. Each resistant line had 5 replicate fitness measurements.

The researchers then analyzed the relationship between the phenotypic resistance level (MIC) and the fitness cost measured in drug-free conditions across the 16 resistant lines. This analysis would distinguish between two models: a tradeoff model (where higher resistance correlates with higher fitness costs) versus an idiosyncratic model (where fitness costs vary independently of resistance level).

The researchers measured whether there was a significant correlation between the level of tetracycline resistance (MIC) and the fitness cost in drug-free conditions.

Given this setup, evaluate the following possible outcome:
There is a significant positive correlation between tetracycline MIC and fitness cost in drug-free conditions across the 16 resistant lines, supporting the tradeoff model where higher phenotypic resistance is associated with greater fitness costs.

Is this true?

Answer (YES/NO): NO